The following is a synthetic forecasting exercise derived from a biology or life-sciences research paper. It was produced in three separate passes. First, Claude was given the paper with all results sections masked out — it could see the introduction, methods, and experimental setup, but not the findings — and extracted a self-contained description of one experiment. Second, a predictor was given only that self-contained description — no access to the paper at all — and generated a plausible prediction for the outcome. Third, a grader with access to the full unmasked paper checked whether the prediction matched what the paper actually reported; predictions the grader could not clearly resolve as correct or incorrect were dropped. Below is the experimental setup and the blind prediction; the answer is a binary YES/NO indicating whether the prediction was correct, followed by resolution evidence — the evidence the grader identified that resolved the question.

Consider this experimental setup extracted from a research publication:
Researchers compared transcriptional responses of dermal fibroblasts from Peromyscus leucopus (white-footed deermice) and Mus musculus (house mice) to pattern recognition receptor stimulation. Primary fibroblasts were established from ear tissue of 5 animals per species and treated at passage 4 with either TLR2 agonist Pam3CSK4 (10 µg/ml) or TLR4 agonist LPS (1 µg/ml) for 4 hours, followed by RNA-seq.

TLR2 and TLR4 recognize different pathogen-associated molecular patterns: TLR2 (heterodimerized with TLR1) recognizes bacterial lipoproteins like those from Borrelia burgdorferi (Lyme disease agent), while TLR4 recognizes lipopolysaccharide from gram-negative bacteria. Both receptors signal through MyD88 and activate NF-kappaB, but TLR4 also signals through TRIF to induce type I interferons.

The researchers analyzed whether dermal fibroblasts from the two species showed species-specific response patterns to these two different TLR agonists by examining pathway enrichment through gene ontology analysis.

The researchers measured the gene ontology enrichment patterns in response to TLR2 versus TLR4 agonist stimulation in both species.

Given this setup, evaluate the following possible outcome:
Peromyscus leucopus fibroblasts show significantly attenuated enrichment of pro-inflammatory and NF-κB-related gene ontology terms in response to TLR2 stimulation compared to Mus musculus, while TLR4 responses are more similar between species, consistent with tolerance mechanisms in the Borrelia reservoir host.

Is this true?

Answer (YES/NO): NO